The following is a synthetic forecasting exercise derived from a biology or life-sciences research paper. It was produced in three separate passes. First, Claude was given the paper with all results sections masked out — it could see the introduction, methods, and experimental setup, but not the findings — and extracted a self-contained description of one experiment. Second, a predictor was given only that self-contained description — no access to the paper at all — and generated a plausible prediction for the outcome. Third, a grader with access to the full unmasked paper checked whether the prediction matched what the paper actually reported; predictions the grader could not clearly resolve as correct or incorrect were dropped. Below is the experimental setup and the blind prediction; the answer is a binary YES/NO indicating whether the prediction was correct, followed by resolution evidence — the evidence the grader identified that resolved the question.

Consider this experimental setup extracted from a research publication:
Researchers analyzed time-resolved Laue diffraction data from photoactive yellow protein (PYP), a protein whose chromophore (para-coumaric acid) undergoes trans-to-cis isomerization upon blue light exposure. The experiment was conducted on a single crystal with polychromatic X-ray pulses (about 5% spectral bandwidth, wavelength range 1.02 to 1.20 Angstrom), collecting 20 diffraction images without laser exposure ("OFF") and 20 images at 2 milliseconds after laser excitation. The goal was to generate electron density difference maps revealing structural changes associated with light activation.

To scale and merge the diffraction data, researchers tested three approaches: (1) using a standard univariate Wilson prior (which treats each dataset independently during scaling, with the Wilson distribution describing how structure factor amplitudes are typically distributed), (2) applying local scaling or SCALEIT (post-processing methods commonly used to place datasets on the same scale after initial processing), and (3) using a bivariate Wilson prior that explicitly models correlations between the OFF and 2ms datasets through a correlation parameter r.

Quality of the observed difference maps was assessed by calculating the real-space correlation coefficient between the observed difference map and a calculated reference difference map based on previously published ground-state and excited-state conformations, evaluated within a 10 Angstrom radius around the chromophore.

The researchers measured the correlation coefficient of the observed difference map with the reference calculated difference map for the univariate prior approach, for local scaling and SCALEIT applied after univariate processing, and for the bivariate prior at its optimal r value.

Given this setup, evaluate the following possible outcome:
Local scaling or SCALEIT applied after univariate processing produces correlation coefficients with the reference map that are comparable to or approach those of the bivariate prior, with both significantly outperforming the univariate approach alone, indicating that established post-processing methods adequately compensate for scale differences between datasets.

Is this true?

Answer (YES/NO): NO